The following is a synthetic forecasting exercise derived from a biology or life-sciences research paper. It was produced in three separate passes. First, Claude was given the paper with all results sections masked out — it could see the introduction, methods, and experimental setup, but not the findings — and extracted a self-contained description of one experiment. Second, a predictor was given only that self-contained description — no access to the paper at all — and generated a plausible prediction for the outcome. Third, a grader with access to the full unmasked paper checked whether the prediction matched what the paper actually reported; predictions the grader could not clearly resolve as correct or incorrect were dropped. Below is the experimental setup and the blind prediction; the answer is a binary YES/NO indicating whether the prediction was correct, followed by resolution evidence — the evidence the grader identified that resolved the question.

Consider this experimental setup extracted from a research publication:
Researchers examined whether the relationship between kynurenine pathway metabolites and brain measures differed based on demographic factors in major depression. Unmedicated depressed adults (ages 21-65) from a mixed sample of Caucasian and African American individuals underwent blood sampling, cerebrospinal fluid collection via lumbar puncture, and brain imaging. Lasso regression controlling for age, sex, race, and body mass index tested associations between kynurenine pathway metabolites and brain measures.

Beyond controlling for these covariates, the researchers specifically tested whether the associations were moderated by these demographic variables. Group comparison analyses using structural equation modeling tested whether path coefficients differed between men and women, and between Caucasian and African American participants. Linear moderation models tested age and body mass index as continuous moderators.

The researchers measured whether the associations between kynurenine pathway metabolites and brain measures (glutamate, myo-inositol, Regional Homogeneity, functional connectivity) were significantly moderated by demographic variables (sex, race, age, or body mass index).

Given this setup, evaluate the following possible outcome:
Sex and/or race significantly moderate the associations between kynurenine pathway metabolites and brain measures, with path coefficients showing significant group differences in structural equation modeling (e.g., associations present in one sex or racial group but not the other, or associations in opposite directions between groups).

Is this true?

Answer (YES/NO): NO